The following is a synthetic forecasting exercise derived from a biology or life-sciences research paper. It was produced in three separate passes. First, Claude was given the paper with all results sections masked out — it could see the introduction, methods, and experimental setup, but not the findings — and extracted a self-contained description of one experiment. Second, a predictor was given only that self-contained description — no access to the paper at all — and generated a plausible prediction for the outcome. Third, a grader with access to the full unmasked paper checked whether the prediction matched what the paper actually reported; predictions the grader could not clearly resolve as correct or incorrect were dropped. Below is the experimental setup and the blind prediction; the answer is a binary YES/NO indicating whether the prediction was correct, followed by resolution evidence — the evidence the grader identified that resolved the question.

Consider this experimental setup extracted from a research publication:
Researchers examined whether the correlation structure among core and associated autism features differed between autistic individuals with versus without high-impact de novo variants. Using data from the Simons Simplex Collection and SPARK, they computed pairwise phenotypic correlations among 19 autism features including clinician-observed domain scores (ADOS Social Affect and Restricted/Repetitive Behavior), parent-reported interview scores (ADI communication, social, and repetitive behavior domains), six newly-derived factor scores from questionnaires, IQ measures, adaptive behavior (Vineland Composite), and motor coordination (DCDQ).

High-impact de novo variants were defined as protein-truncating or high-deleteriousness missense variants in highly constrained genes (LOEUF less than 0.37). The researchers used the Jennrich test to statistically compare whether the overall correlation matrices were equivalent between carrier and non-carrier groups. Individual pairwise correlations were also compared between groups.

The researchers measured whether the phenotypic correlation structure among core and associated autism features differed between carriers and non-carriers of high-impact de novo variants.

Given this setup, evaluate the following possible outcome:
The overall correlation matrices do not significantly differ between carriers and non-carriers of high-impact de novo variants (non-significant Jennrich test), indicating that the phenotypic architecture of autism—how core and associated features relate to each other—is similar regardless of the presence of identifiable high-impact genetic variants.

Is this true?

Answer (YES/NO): NO